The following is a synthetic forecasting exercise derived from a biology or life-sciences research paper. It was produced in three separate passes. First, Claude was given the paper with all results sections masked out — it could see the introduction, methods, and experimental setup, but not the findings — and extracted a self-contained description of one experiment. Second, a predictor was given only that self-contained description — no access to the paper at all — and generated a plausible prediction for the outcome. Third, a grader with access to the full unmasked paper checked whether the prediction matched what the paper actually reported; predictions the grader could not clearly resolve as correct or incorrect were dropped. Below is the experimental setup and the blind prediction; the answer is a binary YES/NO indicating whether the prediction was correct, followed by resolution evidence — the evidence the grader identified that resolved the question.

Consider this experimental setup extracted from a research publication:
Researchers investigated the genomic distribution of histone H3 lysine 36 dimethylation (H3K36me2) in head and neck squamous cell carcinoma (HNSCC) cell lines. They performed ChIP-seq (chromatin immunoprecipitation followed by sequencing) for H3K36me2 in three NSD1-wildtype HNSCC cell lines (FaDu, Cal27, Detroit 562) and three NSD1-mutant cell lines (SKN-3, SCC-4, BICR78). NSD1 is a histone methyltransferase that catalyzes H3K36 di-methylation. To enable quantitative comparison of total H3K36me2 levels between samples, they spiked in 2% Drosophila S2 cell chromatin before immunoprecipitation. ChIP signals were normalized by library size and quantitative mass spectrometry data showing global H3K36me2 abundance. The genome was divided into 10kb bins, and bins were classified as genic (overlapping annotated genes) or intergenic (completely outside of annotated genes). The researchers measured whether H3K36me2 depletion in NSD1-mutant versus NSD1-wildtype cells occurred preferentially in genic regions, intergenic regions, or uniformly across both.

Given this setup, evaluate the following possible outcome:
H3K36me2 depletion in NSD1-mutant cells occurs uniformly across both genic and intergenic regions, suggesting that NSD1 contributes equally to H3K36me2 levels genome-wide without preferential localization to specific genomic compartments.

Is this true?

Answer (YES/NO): NO